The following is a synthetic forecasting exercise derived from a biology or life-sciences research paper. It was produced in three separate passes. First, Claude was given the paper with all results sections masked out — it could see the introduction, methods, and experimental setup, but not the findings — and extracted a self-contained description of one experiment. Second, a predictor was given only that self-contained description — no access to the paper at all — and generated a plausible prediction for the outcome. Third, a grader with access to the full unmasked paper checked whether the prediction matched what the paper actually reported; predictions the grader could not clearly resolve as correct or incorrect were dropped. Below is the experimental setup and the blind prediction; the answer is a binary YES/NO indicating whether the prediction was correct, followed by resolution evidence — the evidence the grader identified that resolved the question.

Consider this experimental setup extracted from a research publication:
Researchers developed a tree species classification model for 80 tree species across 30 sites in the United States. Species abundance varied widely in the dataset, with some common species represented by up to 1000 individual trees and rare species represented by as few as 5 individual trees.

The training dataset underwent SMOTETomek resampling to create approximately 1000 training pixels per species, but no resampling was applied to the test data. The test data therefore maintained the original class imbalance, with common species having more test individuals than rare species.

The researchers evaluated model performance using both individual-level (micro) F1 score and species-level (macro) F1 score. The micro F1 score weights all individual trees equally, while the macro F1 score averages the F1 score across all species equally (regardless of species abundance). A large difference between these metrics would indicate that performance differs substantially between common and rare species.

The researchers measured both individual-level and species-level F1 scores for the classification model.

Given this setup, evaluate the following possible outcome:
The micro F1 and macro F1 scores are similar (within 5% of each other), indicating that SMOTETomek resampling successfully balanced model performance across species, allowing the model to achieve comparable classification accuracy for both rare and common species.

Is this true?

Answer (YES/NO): NO